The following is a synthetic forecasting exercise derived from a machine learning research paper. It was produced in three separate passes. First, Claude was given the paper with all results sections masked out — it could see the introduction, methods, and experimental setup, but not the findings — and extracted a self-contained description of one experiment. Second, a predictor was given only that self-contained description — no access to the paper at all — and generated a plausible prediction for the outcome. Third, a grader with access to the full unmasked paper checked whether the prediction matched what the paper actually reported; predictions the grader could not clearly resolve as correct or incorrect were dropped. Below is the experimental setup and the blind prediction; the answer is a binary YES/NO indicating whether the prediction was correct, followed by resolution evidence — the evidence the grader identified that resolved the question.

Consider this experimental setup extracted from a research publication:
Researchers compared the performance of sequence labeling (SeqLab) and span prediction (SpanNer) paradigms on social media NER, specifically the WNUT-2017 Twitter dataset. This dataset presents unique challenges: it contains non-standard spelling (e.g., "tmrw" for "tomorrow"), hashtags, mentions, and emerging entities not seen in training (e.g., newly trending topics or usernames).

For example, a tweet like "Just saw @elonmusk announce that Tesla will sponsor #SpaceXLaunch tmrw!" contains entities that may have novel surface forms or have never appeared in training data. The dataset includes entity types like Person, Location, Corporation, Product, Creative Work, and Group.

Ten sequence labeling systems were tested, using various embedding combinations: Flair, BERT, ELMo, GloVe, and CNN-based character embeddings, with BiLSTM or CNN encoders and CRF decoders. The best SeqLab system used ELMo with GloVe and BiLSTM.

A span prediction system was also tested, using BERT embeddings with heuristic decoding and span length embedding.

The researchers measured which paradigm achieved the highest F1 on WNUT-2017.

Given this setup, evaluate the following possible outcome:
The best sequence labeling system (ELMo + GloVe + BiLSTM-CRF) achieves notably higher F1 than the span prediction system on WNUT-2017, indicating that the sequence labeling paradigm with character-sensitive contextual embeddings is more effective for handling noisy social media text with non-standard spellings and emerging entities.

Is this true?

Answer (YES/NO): NO